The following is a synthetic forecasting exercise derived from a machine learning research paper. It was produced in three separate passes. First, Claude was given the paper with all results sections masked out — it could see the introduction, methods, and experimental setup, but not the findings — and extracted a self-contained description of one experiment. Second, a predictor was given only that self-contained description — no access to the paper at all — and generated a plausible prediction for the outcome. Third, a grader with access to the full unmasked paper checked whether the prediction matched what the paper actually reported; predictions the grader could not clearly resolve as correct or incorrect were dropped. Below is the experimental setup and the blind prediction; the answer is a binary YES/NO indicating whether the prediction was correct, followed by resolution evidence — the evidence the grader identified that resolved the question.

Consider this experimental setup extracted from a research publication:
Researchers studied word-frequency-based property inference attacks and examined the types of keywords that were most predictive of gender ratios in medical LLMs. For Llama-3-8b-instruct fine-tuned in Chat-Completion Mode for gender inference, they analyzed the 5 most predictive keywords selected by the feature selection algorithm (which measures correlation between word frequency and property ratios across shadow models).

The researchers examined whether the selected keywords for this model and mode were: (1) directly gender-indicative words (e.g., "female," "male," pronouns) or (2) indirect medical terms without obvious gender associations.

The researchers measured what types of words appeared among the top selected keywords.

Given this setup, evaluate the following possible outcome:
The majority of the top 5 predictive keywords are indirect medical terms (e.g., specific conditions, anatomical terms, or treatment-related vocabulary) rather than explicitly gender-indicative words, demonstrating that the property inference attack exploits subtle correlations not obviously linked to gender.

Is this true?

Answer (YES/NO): NO